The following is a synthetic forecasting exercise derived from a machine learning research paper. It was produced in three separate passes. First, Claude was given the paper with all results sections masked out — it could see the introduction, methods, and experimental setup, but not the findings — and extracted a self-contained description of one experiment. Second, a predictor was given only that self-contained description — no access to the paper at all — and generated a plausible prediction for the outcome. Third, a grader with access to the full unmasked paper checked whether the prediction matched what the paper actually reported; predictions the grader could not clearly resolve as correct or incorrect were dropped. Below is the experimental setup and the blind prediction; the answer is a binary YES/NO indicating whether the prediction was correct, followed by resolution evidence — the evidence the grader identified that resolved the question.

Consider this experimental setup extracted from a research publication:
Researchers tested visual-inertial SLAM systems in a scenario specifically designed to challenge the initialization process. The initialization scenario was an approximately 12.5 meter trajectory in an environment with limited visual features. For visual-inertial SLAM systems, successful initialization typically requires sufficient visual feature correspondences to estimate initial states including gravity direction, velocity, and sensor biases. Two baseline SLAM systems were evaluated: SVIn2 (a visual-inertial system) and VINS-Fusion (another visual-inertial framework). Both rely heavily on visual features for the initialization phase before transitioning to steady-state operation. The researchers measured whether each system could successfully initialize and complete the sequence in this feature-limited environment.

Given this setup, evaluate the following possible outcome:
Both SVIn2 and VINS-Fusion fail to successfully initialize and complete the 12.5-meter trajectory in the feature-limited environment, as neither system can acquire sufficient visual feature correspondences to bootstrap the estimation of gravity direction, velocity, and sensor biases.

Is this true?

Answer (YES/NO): NO